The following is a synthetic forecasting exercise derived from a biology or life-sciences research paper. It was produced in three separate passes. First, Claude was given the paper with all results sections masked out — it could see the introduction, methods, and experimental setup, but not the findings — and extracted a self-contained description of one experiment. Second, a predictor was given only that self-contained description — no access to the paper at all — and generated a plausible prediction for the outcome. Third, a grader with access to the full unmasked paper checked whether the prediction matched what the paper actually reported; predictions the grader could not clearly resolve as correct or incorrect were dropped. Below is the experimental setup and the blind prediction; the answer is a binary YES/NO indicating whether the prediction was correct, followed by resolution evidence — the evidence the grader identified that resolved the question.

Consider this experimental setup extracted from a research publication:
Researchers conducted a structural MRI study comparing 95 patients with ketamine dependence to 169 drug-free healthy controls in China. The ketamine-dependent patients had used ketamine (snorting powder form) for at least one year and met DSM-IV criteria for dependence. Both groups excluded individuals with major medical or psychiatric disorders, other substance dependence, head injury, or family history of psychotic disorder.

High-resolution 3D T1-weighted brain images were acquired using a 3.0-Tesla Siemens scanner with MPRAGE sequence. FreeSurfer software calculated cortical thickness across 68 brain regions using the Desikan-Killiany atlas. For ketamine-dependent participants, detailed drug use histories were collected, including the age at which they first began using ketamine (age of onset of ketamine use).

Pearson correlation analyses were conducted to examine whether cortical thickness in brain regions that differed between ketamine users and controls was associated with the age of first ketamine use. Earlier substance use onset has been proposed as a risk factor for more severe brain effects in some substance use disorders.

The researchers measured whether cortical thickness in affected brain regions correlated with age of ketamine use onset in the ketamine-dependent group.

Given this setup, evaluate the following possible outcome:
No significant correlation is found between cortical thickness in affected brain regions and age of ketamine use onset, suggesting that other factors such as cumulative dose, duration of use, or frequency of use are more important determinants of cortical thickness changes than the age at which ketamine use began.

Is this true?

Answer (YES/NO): YES